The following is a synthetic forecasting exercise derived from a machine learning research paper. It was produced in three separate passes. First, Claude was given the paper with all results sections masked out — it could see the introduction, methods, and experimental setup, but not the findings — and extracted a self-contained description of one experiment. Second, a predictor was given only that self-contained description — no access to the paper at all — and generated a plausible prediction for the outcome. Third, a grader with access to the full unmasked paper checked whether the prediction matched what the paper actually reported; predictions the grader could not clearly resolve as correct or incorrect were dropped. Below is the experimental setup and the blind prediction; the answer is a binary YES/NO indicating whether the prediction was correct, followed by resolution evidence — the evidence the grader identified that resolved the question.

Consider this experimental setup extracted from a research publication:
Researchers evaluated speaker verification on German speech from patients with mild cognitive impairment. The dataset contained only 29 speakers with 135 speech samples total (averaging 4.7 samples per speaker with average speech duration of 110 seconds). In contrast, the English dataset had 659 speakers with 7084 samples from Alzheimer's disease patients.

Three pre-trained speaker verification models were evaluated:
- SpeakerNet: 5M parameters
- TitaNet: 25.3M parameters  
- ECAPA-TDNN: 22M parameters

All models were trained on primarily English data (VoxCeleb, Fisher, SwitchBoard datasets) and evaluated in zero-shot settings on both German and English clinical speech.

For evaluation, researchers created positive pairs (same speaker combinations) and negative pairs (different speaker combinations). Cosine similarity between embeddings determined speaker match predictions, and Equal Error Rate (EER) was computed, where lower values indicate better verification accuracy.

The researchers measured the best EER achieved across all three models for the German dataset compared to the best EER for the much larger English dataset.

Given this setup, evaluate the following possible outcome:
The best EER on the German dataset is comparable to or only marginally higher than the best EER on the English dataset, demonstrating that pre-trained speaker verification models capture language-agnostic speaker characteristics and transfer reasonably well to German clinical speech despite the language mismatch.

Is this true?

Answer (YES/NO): NO